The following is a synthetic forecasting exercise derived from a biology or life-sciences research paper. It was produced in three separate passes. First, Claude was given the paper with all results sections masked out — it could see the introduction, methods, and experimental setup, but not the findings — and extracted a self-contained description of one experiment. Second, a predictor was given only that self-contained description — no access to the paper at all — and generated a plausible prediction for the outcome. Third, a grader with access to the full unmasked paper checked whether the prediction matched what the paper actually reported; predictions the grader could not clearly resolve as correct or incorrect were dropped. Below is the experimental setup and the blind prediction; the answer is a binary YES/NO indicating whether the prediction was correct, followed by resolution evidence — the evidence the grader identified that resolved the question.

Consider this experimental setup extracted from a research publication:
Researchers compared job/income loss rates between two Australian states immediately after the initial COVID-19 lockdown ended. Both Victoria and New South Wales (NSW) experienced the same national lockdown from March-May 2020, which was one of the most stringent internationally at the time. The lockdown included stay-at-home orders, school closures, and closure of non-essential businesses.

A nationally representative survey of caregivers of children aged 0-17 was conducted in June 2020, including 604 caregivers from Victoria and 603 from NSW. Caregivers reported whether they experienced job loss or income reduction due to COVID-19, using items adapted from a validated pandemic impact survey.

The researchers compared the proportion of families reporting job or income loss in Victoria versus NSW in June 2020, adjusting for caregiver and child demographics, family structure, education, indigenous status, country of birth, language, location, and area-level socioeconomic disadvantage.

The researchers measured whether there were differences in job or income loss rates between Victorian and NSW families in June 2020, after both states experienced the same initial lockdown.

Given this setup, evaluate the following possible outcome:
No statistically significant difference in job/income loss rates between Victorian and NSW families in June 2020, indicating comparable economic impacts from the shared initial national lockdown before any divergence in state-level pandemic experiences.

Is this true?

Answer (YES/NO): NO